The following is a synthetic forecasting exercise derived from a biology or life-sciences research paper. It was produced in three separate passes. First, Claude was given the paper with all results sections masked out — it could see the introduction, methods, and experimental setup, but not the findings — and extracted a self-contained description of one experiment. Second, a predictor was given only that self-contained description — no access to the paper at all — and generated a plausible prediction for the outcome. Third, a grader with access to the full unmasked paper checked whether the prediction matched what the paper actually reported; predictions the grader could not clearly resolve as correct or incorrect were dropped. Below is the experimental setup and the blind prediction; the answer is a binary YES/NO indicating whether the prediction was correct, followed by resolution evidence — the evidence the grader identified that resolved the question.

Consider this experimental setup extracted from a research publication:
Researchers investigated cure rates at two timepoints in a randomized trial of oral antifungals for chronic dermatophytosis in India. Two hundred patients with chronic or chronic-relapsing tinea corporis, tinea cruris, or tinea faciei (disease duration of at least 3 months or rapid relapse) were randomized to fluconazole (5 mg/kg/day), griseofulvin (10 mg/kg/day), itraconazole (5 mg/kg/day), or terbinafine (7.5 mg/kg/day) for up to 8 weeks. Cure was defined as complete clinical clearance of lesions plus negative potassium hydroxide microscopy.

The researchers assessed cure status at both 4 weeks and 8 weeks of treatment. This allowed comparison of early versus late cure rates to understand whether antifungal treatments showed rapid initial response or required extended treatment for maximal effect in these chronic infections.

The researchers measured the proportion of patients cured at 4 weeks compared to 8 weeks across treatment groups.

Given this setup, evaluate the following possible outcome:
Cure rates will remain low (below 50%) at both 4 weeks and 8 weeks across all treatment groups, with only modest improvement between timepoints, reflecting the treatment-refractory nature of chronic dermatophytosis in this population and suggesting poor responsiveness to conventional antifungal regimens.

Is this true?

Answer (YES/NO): NO